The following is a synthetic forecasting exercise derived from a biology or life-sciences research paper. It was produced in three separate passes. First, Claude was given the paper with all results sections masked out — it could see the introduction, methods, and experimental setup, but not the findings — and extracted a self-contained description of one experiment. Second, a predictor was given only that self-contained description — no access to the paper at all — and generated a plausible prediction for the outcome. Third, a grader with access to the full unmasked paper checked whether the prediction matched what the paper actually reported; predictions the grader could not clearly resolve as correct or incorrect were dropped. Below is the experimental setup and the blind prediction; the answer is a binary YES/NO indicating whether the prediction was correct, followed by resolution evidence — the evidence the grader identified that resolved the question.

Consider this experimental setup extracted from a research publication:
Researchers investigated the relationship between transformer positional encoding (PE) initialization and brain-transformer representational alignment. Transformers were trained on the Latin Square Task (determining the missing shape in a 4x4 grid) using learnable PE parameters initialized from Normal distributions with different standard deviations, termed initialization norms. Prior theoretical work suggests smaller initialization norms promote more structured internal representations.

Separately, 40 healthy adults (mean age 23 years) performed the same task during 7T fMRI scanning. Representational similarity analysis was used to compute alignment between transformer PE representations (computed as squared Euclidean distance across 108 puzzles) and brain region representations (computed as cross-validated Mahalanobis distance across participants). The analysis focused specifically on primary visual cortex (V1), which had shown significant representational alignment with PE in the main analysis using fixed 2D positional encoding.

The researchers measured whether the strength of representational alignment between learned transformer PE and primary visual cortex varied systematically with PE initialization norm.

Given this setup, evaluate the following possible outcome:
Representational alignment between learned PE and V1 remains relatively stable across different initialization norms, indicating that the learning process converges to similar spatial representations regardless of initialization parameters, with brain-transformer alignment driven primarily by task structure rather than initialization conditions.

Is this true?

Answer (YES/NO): NO